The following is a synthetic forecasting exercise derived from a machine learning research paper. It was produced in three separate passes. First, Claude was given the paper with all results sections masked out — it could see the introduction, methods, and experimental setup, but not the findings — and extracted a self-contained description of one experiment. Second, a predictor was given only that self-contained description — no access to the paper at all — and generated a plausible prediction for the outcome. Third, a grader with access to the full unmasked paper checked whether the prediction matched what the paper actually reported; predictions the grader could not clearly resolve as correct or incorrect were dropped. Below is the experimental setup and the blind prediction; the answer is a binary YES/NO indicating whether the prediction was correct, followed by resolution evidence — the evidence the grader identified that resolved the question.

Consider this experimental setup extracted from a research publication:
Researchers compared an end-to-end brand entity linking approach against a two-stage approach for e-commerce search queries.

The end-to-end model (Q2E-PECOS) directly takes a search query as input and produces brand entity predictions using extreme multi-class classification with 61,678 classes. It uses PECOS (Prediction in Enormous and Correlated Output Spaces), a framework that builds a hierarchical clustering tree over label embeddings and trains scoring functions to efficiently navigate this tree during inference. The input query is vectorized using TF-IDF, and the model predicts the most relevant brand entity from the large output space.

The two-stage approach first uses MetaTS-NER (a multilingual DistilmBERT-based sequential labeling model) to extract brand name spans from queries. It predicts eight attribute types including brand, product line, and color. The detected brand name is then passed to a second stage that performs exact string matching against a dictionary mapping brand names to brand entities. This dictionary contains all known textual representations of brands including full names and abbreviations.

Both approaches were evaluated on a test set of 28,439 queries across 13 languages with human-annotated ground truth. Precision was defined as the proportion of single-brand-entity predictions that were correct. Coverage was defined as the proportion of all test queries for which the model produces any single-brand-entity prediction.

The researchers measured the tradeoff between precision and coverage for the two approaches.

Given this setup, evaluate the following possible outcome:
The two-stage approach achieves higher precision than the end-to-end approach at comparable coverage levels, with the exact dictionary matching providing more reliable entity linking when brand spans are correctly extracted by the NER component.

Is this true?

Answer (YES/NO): YES